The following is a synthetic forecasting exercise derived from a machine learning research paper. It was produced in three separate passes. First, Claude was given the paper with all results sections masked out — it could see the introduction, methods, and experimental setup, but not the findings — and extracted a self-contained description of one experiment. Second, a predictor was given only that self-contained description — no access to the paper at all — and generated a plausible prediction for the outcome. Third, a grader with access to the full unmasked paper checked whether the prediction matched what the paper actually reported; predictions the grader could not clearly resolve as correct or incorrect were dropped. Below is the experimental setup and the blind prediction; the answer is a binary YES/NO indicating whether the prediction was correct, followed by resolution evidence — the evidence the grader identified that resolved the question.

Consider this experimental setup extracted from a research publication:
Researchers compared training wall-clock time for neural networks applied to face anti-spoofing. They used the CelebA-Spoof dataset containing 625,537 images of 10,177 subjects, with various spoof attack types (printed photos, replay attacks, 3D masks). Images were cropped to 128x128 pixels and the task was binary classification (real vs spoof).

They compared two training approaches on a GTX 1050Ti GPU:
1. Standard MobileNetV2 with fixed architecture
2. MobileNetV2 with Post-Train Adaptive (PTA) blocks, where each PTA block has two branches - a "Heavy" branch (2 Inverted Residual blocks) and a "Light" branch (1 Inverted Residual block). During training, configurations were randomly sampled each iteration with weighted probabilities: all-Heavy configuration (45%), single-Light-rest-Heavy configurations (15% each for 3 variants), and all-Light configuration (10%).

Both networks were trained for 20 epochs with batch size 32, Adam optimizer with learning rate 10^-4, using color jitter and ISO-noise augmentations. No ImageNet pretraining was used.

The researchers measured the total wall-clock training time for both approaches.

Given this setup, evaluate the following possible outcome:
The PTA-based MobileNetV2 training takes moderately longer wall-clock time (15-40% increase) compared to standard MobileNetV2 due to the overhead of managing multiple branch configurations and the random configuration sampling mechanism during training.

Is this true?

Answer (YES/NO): NO